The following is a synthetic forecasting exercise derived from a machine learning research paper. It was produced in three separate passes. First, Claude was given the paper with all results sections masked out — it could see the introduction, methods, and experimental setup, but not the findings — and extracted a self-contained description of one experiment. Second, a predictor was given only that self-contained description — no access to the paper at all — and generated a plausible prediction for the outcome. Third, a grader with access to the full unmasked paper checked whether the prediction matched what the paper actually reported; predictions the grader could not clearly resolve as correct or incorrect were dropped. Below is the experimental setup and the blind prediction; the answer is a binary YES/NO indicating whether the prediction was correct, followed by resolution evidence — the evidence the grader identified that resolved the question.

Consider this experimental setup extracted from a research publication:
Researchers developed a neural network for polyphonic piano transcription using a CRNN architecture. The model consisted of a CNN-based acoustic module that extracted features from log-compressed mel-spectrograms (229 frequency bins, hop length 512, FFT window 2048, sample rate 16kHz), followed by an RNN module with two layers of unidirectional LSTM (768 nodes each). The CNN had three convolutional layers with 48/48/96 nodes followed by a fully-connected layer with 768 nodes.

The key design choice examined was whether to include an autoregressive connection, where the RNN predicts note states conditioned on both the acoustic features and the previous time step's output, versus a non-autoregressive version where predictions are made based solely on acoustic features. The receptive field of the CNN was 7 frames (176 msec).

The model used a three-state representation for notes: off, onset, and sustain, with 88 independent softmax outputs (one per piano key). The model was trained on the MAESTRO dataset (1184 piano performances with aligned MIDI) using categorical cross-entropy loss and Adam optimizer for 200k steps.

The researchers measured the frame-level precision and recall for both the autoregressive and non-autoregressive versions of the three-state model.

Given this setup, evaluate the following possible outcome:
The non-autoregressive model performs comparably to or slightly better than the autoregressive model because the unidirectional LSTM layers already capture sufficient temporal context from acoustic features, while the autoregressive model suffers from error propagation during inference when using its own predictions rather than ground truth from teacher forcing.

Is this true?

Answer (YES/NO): NO